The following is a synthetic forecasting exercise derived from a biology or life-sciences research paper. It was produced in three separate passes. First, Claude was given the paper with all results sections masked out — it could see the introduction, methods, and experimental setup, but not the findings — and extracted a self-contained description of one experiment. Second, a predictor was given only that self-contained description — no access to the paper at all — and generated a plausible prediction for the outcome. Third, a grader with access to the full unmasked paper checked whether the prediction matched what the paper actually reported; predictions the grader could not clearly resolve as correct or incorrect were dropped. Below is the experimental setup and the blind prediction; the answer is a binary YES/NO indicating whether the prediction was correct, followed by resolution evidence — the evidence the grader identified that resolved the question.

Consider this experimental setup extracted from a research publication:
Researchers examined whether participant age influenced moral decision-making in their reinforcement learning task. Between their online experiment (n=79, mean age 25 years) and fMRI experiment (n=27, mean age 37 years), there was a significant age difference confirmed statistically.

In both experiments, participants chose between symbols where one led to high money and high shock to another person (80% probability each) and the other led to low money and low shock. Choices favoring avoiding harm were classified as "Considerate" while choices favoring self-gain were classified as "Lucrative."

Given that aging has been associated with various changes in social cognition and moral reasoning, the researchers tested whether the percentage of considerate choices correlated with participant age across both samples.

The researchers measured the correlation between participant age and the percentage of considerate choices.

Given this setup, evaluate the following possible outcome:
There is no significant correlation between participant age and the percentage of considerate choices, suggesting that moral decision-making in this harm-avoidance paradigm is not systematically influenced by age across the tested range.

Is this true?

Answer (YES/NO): YES